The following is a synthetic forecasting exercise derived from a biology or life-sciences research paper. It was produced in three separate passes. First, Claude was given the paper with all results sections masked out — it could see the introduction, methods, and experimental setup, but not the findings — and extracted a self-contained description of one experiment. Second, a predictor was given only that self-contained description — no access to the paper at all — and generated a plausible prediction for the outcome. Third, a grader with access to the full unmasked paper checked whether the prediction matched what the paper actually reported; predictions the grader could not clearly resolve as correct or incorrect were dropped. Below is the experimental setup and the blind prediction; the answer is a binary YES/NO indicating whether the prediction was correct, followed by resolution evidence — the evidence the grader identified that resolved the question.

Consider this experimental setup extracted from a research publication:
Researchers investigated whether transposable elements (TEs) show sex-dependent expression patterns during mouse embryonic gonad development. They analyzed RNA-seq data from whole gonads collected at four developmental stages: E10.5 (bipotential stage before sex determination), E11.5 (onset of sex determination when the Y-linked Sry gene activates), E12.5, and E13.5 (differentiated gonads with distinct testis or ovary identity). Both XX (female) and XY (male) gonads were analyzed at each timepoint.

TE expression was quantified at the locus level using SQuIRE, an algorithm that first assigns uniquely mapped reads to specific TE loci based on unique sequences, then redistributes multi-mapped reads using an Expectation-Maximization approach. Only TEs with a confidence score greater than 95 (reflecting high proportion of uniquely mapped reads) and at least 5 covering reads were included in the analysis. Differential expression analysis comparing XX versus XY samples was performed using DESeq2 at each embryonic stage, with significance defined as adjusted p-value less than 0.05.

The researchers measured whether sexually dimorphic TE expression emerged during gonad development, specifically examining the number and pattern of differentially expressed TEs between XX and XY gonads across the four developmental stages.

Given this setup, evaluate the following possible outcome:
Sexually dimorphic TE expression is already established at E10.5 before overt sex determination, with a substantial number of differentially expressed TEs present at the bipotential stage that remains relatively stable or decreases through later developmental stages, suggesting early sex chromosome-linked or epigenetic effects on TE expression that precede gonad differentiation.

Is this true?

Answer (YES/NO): NO